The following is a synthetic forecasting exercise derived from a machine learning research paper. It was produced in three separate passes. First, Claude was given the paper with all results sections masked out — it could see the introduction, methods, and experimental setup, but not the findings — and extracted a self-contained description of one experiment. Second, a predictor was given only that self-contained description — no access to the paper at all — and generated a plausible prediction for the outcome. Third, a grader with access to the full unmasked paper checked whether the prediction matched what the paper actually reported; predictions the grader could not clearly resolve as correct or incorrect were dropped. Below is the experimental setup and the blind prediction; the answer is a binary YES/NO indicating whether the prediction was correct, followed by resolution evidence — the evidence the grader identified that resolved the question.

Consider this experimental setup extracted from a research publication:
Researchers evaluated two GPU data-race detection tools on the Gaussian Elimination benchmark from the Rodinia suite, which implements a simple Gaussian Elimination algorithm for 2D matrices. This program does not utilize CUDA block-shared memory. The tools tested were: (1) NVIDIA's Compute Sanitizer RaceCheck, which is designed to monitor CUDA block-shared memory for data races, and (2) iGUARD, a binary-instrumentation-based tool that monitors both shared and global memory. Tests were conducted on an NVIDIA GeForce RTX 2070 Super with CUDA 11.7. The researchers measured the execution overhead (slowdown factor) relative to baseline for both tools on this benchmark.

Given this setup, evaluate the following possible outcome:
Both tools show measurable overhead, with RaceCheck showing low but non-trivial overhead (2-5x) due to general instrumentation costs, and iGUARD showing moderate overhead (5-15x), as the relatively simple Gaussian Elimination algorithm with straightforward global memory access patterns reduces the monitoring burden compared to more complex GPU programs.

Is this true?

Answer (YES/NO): NO